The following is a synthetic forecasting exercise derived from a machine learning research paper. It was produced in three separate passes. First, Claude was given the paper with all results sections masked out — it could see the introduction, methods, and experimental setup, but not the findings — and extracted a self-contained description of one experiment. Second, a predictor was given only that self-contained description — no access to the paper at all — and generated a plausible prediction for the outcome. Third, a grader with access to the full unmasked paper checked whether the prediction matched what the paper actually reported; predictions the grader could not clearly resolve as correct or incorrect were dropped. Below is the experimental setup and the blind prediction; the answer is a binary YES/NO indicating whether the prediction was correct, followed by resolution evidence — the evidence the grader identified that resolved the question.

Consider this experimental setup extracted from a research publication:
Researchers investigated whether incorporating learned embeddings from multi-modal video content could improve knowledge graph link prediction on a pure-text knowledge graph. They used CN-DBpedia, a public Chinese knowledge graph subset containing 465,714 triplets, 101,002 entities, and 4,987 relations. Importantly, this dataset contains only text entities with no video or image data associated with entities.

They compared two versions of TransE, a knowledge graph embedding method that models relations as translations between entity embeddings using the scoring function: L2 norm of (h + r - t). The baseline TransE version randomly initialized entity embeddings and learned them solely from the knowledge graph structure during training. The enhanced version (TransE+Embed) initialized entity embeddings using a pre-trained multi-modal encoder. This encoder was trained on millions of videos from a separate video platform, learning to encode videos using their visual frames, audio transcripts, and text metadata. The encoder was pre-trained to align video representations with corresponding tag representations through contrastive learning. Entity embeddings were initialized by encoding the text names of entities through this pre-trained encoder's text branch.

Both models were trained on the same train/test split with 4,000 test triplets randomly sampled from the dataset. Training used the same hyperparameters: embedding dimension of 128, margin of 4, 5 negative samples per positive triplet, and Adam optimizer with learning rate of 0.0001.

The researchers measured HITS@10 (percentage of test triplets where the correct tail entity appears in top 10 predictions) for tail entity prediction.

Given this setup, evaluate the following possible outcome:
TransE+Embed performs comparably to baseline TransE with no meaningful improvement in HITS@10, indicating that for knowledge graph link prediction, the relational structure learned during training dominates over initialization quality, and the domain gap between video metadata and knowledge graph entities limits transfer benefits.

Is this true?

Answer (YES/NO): NO